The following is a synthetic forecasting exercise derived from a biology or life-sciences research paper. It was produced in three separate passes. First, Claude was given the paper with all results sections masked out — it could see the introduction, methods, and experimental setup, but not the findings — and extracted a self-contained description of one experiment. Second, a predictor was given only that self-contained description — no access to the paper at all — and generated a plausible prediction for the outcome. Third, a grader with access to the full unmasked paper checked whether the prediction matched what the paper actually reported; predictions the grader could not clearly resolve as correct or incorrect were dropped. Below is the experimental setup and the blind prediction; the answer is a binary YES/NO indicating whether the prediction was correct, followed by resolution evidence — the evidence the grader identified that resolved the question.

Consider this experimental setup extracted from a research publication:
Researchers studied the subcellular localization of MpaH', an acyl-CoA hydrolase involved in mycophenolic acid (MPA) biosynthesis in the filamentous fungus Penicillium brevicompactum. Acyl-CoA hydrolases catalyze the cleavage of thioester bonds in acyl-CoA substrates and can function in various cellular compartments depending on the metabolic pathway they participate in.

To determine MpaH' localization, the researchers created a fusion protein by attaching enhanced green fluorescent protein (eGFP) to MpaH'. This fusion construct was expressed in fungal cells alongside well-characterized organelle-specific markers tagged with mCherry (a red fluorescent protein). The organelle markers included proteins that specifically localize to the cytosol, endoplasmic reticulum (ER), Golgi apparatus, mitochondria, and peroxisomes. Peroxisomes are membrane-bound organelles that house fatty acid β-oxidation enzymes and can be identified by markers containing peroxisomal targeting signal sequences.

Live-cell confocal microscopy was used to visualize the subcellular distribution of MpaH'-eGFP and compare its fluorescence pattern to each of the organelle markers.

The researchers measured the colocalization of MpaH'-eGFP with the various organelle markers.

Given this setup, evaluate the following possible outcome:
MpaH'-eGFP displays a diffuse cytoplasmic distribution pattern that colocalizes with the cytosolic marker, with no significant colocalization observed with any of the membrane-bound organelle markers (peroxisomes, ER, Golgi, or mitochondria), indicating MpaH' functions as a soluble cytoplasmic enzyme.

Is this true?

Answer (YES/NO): NO